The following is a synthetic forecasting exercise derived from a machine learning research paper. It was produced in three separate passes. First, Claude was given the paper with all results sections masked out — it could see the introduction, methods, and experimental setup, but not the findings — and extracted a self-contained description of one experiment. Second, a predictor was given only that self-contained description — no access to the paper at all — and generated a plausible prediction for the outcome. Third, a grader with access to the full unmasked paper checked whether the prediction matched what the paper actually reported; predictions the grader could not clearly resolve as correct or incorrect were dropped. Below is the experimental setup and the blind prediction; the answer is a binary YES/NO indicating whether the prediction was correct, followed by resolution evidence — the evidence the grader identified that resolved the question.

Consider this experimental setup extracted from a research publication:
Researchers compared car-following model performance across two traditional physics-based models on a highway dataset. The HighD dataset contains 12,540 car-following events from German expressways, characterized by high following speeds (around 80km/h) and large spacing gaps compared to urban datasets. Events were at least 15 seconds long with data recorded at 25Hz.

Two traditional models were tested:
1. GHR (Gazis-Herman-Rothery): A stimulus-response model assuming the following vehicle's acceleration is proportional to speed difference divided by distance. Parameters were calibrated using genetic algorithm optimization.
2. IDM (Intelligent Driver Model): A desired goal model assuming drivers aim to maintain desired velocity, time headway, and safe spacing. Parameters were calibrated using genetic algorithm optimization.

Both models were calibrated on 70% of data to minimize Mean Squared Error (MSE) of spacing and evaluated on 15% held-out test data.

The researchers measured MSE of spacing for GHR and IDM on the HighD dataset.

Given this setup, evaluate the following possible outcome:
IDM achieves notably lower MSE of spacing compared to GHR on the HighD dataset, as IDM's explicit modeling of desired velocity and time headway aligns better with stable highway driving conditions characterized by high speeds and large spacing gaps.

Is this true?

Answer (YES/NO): NO